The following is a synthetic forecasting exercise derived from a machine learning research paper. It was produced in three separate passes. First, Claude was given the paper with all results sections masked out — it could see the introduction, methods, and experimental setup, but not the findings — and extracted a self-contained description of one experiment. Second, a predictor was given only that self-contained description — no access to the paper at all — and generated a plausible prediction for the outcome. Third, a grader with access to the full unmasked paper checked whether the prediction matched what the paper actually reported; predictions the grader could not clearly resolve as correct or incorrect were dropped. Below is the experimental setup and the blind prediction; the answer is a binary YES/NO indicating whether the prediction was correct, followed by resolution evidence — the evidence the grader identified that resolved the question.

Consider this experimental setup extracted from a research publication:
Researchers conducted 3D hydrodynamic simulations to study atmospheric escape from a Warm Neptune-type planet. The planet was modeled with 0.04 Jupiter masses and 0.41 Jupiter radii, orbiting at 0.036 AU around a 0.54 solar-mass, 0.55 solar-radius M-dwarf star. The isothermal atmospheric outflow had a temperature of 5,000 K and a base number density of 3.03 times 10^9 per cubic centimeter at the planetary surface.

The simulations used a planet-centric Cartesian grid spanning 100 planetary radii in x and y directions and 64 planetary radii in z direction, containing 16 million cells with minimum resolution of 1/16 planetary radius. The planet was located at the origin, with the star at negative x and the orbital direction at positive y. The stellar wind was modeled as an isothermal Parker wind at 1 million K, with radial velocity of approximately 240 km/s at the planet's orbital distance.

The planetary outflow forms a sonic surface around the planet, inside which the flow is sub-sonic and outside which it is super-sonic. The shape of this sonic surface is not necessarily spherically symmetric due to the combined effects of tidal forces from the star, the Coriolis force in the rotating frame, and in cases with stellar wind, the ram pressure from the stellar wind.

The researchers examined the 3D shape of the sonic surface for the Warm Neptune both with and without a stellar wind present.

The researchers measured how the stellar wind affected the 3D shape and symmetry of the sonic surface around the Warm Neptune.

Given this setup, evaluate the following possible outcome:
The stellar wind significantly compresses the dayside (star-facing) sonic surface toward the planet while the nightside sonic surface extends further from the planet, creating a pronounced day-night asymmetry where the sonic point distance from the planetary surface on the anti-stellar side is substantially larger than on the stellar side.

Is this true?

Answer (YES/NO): NO